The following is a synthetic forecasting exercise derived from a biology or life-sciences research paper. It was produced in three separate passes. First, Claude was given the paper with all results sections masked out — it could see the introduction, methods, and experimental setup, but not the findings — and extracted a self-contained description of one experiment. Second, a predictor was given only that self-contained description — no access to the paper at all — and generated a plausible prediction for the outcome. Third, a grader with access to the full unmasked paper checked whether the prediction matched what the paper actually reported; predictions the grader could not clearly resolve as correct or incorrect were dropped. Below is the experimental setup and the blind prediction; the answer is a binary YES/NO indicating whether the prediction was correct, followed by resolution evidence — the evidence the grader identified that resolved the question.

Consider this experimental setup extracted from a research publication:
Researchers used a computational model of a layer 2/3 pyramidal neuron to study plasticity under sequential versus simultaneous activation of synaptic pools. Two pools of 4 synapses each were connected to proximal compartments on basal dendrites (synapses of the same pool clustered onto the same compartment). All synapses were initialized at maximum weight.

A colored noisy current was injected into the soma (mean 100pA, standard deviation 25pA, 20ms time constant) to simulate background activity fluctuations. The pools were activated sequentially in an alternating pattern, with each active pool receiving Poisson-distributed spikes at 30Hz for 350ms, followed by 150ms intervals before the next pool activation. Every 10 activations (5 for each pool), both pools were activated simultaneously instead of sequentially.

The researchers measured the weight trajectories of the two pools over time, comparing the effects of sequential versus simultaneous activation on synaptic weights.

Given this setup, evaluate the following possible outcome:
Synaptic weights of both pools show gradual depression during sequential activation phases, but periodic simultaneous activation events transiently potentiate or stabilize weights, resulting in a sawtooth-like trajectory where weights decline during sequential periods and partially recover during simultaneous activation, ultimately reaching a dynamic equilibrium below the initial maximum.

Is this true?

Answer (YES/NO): NO